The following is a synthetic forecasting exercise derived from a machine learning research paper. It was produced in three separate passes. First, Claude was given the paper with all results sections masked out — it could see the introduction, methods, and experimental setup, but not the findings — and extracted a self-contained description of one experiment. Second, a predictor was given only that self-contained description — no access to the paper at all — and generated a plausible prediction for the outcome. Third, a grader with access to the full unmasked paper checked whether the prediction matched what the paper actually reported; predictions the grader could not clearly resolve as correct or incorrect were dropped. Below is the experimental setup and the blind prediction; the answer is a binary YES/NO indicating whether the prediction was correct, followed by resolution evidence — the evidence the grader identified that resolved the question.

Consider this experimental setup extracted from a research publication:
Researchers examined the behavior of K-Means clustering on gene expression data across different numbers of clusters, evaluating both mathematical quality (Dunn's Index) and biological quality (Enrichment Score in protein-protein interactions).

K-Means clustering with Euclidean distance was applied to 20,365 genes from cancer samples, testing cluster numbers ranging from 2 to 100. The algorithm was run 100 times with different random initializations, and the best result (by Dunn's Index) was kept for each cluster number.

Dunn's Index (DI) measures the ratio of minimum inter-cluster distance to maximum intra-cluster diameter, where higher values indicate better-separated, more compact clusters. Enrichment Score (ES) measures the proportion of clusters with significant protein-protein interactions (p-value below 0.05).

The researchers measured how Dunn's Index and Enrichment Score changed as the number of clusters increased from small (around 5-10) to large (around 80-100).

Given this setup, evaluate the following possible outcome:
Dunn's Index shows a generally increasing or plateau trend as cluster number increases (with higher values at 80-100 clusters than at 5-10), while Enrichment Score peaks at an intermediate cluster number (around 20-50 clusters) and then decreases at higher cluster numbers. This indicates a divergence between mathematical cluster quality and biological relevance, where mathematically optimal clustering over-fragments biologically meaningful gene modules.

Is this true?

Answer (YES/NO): NO